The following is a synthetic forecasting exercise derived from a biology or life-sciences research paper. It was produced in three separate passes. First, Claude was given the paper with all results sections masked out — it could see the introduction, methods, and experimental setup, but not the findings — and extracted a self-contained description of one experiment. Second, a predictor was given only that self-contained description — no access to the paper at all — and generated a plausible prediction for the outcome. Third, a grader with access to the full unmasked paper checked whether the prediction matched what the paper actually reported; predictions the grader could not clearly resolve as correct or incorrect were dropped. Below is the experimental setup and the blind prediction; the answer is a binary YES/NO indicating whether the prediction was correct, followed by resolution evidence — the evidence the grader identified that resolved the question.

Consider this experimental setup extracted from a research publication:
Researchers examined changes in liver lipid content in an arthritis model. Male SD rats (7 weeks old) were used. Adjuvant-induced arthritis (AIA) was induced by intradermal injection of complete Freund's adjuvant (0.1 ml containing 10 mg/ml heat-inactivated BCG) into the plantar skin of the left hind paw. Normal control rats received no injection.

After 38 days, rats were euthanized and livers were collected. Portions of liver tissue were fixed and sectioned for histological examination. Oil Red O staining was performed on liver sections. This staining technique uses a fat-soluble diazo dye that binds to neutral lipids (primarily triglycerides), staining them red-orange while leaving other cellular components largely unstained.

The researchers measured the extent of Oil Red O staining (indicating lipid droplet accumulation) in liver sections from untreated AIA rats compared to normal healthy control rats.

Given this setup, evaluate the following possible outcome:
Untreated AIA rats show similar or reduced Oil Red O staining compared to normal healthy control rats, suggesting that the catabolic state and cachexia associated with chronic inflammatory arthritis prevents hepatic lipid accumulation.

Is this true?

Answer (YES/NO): YES